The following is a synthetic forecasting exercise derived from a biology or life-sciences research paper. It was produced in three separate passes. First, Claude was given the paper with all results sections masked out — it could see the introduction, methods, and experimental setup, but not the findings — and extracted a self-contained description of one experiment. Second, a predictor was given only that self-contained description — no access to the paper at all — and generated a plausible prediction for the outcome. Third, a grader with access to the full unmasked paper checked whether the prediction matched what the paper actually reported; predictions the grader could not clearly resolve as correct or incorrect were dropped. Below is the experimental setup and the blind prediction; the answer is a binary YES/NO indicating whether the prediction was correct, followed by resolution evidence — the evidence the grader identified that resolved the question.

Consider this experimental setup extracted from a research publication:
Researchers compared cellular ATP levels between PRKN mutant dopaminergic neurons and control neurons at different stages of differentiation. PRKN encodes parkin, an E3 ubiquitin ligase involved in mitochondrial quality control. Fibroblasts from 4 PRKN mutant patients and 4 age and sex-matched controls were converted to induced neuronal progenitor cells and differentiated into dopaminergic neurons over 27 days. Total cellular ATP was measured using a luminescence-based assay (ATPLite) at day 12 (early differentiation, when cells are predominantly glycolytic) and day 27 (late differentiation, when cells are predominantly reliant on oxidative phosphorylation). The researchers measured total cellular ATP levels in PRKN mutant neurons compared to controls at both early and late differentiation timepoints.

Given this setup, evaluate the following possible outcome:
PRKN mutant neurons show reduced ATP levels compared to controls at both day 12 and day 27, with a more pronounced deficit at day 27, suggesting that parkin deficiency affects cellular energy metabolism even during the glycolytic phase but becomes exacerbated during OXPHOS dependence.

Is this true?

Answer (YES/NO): NO